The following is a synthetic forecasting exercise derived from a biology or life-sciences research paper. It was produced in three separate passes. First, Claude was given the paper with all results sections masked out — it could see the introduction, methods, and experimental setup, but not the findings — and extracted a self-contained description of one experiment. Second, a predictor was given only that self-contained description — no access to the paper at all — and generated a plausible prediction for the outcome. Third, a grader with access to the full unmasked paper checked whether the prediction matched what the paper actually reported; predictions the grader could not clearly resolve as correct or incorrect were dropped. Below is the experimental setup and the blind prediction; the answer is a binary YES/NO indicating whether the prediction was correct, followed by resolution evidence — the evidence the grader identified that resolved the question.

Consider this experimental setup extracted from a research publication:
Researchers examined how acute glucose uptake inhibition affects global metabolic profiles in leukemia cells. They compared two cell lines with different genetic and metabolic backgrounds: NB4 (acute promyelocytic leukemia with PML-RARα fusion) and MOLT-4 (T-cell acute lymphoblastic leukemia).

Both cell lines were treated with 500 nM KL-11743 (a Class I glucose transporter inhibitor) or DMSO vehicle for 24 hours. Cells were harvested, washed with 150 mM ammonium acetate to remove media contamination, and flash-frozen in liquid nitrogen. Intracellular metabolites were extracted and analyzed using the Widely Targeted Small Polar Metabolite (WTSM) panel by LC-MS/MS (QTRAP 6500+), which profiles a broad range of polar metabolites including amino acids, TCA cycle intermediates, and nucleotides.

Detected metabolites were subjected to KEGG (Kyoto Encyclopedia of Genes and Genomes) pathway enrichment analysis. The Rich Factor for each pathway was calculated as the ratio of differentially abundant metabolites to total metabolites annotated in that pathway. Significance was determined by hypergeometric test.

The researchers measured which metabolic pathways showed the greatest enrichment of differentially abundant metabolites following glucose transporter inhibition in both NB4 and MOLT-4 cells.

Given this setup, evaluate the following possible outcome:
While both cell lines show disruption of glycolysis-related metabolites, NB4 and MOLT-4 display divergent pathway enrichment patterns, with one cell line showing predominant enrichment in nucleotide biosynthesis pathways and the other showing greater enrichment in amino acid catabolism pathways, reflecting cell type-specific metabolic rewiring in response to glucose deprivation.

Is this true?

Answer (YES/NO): NO